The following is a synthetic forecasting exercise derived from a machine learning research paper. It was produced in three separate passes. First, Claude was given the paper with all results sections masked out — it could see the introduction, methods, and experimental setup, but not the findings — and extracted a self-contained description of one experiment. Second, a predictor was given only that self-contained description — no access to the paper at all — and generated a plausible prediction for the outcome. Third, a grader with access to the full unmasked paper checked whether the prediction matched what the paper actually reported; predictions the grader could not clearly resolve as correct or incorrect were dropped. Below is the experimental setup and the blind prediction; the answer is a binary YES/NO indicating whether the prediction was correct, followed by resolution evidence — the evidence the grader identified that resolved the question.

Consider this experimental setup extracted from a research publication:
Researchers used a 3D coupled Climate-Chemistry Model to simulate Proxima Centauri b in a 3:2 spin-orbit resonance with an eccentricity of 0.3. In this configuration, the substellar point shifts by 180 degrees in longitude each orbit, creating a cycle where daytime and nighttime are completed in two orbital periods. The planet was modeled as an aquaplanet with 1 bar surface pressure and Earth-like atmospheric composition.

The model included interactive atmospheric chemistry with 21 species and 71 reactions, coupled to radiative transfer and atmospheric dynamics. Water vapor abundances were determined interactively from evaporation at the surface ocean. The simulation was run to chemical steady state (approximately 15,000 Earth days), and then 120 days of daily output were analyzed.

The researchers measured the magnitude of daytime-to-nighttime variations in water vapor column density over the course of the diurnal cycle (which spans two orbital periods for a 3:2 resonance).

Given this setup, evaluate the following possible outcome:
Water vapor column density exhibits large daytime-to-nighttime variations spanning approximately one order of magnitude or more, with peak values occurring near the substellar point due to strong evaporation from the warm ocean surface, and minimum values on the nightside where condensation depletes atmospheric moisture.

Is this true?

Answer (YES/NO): NO